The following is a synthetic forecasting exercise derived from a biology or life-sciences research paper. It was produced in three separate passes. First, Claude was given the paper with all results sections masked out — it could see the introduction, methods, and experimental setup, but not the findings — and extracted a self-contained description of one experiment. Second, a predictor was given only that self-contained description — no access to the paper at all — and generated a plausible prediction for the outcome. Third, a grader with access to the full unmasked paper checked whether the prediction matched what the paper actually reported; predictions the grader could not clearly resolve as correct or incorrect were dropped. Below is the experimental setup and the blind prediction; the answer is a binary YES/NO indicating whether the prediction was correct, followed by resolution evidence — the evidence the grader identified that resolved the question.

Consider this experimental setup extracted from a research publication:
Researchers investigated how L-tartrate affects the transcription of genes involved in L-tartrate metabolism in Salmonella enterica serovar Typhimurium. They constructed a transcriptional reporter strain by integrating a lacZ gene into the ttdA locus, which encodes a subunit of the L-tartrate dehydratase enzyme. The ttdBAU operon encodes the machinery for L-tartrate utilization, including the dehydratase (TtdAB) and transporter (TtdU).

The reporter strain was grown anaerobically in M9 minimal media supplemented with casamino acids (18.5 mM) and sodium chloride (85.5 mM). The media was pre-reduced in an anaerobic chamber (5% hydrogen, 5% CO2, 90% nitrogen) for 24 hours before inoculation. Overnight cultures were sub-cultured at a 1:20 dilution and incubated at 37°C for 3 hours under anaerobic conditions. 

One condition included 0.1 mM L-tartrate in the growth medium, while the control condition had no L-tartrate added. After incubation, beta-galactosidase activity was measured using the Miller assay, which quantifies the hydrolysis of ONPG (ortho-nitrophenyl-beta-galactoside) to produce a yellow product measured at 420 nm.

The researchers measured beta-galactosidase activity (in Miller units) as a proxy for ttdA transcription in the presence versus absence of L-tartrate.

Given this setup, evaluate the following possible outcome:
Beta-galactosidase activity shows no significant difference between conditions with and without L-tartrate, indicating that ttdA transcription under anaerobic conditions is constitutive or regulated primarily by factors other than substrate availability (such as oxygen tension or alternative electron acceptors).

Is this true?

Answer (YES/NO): NO